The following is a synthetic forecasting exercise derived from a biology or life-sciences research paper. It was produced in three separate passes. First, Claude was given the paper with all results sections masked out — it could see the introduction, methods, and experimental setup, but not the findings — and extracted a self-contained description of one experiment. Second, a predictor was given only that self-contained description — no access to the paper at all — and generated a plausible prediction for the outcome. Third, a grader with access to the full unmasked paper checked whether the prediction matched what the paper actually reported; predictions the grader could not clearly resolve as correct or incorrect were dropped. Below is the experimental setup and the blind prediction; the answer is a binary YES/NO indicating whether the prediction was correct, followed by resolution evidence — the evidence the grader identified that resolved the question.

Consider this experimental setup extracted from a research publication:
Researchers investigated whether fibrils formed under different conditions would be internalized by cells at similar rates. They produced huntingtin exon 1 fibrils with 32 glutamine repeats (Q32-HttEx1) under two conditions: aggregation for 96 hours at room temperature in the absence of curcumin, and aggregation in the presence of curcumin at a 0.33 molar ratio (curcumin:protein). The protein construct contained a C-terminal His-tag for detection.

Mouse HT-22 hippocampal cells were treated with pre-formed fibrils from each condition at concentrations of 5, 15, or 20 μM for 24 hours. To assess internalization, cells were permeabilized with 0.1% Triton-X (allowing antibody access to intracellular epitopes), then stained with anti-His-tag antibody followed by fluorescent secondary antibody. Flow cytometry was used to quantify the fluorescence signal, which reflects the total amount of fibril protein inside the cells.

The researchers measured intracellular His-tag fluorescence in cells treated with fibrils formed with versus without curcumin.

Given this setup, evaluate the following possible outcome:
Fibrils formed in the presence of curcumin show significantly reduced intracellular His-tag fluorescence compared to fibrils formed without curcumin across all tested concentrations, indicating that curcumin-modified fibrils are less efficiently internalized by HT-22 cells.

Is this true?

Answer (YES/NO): NO